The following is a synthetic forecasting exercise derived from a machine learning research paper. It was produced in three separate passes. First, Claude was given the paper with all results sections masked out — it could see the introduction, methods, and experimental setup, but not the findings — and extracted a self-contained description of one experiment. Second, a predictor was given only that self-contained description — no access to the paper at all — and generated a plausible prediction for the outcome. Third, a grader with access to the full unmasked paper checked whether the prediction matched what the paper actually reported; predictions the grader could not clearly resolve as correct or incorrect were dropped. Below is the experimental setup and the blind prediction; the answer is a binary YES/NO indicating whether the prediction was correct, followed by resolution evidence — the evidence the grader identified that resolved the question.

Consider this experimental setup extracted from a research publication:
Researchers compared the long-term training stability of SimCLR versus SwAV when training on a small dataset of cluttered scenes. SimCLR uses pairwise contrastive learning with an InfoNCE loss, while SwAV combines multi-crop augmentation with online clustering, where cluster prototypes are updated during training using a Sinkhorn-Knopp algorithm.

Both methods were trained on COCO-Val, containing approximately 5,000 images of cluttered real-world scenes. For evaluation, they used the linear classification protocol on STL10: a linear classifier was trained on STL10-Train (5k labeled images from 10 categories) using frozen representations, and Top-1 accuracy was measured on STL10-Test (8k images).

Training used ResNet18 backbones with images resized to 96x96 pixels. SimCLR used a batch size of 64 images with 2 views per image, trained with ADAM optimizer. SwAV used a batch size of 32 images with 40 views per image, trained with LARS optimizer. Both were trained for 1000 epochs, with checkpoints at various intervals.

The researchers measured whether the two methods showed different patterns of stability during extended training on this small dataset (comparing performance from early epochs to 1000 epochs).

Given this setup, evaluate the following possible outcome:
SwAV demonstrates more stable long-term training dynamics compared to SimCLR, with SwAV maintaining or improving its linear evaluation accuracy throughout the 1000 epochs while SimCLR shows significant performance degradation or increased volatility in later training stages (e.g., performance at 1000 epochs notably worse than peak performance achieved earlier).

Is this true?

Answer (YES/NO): NO